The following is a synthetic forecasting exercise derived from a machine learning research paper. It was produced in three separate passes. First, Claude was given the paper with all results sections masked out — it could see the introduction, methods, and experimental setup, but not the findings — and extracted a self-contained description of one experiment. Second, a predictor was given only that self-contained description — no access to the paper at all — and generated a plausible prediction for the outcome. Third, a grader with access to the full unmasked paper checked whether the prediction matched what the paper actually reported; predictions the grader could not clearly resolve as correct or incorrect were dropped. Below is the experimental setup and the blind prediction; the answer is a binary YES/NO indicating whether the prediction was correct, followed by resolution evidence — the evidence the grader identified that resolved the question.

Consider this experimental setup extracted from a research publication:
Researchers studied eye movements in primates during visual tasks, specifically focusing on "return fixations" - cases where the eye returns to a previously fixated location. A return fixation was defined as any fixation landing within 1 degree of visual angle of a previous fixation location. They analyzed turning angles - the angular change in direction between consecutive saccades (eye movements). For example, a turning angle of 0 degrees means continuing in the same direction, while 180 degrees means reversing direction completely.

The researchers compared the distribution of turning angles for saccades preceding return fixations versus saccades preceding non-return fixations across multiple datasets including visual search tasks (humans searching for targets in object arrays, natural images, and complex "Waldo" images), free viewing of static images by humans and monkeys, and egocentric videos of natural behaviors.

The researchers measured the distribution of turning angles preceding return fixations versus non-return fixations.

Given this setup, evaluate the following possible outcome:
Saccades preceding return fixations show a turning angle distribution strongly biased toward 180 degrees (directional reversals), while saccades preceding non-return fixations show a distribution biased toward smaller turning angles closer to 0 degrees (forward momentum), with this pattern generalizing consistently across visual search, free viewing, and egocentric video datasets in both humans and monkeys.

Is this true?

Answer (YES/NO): NO